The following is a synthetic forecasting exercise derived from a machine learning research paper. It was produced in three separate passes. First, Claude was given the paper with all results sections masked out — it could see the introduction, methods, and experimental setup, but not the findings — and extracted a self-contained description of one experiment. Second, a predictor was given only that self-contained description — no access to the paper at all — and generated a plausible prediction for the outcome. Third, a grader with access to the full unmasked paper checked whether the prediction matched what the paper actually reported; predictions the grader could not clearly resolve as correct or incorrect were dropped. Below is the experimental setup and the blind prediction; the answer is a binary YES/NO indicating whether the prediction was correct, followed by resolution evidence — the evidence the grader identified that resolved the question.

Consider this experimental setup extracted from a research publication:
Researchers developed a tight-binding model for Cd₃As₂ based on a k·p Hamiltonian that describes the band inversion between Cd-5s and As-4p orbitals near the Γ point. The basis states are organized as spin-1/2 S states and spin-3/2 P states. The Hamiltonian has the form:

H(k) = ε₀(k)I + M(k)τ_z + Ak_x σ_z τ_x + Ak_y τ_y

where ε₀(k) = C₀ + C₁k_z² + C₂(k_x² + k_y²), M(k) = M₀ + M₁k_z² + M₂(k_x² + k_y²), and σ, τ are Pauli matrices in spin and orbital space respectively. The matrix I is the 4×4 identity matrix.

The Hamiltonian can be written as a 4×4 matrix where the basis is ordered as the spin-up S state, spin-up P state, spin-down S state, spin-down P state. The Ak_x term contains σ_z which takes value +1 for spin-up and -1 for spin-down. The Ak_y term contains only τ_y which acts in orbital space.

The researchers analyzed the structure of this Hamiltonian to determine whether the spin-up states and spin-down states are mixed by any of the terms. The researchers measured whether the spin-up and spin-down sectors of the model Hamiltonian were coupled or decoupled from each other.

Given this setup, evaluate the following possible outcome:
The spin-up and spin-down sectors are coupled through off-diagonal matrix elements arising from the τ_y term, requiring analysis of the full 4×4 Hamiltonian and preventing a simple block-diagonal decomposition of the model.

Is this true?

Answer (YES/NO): NO